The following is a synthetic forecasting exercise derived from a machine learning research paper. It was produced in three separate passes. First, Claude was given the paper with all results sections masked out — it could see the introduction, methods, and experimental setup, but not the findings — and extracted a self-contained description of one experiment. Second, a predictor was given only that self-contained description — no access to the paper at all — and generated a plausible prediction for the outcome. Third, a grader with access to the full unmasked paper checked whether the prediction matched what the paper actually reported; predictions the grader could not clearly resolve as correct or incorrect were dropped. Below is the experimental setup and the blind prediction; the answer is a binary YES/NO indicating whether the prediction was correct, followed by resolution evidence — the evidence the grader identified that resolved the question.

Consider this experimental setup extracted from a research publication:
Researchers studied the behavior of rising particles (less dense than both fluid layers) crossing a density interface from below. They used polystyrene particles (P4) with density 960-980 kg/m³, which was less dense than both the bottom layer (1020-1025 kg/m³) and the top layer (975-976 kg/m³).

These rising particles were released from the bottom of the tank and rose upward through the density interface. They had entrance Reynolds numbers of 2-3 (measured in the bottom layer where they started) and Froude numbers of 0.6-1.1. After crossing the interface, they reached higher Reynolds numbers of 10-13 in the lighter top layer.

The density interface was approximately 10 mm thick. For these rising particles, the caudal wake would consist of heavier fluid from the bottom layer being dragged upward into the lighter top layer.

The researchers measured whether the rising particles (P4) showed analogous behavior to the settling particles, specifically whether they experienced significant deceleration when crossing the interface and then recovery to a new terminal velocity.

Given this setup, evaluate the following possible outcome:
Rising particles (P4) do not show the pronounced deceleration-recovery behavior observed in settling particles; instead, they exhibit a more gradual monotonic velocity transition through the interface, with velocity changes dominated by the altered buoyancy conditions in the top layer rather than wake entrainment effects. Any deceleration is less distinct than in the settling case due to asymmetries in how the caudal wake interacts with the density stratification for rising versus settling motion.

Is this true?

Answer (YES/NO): NO